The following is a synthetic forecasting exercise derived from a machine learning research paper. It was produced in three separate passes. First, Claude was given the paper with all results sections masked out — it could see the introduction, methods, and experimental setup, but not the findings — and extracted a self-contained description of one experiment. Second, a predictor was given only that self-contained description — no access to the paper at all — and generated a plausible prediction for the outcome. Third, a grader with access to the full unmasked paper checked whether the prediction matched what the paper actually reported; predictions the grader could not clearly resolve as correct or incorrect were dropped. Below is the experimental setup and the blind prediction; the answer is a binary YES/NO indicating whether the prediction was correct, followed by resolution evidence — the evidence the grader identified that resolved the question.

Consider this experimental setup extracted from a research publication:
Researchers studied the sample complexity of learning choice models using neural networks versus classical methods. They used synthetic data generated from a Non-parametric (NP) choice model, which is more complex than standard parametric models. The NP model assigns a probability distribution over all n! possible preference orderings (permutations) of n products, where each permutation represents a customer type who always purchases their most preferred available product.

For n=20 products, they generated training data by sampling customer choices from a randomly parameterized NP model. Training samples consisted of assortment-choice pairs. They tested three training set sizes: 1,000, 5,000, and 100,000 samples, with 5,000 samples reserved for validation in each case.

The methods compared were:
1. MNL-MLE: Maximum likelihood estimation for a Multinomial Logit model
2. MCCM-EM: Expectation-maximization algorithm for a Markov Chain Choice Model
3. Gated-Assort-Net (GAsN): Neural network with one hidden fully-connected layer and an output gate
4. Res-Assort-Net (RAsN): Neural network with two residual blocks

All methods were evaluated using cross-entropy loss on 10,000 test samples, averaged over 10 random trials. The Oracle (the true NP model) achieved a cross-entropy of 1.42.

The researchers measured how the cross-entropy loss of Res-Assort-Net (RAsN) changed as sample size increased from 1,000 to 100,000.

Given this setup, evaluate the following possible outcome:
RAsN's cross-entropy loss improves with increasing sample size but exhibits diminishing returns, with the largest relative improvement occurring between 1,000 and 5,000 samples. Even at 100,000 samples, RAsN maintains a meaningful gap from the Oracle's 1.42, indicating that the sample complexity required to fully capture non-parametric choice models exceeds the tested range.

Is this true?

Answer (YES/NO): YES